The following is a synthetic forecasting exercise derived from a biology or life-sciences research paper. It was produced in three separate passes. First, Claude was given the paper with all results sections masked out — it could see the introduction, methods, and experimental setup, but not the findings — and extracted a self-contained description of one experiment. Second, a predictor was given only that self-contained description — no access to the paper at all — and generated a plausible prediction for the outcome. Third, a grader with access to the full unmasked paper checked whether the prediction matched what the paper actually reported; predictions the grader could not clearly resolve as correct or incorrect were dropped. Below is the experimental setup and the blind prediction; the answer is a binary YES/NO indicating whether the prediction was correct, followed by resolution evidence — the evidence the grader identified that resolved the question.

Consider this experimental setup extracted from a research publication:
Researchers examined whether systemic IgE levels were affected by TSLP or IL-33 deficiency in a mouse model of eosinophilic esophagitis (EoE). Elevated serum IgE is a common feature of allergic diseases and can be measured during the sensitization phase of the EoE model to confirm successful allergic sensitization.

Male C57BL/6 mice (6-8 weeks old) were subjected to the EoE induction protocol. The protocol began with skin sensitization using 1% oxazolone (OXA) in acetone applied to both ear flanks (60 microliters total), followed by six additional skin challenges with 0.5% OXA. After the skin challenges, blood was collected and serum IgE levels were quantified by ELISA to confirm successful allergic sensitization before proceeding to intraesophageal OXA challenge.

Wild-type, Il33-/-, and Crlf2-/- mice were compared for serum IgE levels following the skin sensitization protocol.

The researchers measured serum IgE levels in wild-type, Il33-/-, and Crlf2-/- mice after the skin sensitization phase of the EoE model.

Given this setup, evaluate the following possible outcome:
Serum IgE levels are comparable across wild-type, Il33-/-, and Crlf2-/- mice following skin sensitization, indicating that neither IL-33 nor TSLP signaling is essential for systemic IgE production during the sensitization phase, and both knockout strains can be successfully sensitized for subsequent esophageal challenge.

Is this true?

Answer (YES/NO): NO